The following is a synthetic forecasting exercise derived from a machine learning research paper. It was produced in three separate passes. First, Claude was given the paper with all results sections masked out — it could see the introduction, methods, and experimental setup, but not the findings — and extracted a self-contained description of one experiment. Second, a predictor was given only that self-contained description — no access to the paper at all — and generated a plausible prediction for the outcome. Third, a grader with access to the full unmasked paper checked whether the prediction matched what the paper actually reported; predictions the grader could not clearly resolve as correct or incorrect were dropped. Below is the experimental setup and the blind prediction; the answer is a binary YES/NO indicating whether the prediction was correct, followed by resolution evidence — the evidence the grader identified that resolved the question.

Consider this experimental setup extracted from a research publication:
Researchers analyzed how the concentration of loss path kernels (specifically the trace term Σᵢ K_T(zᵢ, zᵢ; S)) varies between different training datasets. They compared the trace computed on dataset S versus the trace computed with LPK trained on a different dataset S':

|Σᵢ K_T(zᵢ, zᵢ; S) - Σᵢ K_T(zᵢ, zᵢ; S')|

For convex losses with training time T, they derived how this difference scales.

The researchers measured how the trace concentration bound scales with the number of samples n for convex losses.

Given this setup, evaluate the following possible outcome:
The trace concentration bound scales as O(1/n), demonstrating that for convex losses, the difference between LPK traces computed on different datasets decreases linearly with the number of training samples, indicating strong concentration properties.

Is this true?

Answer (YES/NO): NO